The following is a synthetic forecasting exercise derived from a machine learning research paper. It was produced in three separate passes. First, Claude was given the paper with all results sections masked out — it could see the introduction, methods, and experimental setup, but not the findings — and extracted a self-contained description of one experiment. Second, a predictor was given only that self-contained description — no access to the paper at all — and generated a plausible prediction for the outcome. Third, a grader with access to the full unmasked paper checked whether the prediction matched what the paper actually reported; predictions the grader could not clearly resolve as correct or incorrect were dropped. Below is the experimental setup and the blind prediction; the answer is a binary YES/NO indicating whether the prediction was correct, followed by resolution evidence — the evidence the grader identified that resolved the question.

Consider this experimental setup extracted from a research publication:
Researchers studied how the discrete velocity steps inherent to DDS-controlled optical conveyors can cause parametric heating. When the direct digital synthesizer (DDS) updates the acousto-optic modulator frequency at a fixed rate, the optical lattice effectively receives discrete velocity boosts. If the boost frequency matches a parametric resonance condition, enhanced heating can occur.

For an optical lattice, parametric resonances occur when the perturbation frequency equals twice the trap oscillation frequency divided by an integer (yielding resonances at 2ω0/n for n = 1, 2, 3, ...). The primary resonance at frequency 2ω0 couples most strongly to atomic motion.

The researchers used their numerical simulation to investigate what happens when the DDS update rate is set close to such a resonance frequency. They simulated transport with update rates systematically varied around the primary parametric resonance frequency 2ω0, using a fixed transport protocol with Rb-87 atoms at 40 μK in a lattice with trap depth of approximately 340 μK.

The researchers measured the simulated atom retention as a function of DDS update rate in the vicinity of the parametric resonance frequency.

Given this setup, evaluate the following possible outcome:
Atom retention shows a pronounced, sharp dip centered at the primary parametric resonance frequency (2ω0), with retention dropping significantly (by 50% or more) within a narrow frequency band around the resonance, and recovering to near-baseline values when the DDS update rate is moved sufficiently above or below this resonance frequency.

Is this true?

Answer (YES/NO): NO